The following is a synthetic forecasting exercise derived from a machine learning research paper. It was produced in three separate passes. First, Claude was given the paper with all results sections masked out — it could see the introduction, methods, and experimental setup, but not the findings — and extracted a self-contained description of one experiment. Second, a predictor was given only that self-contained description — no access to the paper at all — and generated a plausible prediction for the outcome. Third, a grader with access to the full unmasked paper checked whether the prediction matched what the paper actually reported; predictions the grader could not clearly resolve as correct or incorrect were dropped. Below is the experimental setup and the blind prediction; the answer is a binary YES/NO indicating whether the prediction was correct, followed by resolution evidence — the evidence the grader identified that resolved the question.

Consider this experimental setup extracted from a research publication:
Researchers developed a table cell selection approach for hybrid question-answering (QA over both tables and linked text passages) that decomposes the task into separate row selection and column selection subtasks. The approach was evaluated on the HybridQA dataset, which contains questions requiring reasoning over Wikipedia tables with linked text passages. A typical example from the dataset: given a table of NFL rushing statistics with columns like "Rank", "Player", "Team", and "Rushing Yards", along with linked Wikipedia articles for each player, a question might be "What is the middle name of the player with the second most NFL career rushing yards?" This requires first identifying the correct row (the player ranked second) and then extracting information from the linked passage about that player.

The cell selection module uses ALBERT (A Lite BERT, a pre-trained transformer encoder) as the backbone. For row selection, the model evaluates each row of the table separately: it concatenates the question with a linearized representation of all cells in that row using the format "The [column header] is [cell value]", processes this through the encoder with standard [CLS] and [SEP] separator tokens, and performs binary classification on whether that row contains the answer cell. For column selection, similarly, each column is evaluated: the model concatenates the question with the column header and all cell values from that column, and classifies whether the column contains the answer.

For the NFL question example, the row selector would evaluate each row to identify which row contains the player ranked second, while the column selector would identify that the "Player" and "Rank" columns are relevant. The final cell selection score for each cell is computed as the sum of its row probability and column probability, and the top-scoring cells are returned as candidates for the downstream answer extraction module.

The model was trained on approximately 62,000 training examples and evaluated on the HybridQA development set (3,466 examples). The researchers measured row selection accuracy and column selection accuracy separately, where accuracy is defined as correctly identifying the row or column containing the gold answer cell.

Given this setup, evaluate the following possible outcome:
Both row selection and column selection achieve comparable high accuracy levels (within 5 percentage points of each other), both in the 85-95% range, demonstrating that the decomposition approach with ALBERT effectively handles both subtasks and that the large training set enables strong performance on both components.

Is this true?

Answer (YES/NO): NO